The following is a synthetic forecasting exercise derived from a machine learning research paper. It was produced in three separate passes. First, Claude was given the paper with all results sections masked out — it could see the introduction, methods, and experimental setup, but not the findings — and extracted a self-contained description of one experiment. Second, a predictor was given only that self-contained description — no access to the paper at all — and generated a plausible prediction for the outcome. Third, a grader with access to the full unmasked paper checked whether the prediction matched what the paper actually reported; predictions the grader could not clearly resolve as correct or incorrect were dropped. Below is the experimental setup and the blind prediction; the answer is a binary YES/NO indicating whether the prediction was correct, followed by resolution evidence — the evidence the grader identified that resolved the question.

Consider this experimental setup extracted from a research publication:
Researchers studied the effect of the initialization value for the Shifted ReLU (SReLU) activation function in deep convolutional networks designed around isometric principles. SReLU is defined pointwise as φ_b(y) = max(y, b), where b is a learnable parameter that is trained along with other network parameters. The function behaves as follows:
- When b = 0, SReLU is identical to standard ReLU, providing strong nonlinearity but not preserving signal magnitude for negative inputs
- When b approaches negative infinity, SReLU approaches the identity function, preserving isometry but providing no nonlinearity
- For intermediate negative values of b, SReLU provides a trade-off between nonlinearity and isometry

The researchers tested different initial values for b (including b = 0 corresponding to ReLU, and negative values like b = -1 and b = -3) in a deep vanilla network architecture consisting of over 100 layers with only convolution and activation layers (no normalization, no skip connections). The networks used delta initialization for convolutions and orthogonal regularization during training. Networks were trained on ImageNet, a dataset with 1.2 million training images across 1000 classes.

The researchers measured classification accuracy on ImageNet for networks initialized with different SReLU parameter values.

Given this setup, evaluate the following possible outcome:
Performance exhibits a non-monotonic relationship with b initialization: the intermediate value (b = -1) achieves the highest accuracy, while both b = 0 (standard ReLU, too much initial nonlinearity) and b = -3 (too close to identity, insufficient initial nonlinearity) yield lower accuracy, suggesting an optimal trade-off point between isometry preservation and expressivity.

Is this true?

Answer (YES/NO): NO